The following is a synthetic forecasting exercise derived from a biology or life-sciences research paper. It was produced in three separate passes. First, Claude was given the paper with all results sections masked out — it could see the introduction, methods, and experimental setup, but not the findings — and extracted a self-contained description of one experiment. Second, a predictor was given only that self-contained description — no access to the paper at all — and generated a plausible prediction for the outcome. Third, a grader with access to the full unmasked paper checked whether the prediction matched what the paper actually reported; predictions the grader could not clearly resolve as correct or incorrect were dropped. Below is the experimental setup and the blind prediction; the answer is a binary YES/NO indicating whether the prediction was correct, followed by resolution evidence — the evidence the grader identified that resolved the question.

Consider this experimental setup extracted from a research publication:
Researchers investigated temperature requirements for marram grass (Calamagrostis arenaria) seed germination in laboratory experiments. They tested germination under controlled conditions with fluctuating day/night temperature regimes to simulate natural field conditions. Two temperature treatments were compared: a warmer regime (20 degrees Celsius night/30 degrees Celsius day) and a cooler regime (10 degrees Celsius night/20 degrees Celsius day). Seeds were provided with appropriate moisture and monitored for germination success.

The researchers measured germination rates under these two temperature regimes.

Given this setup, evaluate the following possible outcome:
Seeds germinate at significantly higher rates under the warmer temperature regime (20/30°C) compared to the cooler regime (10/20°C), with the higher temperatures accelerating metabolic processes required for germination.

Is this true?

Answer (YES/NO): YES